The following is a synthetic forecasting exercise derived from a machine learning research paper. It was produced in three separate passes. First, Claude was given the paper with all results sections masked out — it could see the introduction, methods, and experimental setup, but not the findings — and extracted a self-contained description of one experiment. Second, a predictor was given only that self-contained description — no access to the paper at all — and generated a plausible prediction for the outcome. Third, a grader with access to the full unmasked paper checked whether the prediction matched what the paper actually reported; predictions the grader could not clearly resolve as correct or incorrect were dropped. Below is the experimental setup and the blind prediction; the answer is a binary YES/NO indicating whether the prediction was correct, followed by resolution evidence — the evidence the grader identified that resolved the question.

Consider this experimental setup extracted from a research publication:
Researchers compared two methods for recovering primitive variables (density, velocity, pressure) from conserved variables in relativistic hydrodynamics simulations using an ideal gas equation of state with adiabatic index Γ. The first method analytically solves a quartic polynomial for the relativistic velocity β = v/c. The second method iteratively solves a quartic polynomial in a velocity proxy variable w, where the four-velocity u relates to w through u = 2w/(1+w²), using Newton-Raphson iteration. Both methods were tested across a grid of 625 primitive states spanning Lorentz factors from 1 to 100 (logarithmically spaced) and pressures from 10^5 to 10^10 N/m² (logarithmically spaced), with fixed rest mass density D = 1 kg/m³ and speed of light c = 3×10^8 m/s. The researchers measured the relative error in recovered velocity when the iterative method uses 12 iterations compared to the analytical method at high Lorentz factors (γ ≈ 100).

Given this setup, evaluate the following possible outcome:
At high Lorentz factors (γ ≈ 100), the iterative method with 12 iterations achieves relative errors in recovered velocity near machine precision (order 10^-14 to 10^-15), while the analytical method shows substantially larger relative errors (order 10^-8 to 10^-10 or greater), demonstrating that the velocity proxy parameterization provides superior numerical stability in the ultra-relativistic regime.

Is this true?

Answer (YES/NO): YES